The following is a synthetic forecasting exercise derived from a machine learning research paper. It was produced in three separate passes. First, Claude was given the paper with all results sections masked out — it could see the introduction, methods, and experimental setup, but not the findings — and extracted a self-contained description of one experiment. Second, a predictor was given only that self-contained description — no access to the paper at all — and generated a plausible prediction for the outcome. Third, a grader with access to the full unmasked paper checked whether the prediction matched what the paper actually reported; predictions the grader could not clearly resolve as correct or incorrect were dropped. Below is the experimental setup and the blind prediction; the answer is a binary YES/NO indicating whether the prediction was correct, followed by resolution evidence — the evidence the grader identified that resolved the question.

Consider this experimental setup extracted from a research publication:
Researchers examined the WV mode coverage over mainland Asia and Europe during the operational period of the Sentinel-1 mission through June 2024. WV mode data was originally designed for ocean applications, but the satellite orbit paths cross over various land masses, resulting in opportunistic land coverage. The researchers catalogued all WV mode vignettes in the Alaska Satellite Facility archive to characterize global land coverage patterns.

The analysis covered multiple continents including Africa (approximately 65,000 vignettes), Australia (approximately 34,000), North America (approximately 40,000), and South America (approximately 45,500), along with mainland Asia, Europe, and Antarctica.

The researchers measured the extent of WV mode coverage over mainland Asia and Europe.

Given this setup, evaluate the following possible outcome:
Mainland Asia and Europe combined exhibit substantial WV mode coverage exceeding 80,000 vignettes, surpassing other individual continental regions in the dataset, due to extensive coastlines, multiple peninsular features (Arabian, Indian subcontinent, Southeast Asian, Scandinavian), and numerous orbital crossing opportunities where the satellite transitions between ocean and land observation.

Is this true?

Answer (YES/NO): NO